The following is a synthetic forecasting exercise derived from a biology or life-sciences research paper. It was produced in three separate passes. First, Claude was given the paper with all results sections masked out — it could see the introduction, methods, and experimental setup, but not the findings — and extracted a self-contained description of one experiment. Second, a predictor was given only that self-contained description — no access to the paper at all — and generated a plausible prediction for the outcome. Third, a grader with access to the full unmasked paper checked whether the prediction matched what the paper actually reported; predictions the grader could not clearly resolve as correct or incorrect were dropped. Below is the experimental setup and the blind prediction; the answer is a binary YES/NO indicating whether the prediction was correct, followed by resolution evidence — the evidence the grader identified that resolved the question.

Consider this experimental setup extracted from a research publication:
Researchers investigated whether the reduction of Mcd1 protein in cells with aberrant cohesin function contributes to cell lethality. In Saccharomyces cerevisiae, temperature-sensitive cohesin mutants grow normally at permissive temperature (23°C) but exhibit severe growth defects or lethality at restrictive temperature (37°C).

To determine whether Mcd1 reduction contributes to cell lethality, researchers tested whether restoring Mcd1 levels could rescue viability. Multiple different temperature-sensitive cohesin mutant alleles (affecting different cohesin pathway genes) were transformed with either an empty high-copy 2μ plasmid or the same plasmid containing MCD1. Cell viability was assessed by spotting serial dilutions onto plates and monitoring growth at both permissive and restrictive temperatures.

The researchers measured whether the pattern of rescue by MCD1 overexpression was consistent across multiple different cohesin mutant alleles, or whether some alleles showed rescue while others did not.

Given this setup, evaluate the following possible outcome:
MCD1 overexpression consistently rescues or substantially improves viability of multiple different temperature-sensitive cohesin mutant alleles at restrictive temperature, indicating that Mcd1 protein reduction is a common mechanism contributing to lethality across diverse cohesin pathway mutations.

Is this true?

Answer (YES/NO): YES